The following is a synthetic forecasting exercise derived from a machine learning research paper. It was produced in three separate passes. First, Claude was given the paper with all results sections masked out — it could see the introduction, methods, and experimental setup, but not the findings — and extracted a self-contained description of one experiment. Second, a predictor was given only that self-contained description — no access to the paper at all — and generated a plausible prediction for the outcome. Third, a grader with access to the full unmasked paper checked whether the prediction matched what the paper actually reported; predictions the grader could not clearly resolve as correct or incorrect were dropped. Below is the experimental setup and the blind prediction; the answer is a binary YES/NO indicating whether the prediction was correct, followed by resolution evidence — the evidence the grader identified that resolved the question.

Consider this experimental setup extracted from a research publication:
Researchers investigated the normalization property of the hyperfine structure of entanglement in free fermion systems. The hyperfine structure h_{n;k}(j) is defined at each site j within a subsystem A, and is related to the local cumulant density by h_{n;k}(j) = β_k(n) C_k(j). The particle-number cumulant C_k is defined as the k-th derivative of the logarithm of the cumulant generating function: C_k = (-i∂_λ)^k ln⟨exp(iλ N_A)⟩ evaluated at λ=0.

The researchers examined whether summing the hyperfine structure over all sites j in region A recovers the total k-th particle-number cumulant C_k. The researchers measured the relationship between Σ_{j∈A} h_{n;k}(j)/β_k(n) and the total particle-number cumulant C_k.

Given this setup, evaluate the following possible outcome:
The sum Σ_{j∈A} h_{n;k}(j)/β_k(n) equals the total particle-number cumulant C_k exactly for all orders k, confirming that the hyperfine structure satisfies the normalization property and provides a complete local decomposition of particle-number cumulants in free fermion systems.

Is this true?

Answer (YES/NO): YES